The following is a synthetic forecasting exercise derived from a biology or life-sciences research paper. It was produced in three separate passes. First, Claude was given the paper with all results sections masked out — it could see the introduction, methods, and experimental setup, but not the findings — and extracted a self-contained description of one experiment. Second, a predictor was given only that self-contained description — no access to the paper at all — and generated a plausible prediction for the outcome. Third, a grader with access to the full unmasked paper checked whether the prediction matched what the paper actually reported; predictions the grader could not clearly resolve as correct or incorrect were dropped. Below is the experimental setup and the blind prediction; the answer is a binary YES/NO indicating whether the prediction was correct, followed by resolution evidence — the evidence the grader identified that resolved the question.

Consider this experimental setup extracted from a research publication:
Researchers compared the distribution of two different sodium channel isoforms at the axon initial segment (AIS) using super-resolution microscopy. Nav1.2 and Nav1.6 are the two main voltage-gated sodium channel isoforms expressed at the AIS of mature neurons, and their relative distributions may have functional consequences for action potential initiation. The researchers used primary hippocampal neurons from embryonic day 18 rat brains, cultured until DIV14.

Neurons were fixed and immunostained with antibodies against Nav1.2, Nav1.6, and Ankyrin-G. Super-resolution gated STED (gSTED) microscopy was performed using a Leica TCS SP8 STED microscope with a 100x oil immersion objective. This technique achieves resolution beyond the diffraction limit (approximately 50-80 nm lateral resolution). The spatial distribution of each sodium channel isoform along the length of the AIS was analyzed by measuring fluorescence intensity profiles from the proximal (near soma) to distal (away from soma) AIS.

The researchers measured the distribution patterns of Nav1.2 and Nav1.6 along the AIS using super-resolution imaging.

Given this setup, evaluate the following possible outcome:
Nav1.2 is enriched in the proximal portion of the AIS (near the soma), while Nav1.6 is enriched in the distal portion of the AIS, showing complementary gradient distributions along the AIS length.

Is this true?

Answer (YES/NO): NO